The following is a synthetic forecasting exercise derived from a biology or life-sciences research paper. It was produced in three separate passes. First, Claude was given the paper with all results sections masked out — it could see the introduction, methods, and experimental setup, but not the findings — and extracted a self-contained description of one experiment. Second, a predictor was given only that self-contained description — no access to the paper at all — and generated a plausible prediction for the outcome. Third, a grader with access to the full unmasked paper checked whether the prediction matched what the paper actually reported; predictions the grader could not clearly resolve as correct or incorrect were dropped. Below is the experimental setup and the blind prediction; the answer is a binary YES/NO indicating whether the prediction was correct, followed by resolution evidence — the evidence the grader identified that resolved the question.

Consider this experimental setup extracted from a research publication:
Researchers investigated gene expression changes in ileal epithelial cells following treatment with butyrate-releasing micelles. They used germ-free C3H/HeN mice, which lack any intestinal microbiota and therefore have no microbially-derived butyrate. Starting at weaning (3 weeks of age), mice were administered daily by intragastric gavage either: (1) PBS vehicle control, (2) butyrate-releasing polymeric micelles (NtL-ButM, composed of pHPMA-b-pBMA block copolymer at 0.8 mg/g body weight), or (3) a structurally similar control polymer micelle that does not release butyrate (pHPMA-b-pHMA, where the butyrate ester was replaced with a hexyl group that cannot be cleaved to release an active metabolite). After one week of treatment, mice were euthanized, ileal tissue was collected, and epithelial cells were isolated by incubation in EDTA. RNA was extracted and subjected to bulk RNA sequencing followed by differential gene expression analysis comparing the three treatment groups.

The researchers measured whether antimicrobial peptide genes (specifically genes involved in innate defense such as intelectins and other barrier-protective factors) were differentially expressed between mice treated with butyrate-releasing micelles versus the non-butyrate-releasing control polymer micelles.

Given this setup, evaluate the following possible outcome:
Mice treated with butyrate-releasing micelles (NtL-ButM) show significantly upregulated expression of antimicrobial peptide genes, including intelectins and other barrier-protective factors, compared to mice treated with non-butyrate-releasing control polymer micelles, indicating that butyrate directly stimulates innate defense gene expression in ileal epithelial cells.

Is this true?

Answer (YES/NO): YES